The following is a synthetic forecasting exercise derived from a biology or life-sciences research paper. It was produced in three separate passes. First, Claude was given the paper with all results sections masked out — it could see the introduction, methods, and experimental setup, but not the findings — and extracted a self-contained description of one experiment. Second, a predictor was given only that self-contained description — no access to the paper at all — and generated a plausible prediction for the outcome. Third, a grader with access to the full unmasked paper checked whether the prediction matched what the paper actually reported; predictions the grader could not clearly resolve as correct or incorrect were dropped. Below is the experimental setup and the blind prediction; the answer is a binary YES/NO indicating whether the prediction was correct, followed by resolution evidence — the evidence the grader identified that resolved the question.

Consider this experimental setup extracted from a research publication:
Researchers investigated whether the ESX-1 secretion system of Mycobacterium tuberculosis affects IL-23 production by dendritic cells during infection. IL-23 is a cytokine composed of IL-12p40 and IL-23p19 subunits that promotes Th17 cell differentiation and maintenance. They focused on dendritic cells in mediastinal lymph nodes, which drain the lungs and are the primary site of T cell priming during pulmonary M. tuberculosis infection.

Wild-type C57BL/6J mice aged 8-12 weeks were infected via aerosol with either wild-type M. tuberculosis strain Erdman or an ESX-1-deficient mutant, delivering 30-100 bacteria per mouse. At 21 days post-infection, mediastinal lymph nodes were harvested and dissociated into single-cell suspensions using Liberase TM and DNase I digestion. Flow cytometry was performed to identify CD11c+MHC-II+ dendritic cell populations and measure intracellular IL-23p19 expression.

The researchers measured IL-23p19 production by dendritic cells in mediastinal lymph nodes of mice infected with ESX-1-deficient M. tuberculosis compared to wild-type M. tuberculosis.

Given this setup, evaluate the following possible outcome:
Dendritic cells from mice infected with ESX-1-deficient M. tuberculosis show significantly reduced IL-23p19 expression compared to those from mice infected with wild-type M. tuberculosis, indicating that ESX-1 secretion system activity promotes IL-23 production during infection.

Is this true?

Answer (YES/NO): NO